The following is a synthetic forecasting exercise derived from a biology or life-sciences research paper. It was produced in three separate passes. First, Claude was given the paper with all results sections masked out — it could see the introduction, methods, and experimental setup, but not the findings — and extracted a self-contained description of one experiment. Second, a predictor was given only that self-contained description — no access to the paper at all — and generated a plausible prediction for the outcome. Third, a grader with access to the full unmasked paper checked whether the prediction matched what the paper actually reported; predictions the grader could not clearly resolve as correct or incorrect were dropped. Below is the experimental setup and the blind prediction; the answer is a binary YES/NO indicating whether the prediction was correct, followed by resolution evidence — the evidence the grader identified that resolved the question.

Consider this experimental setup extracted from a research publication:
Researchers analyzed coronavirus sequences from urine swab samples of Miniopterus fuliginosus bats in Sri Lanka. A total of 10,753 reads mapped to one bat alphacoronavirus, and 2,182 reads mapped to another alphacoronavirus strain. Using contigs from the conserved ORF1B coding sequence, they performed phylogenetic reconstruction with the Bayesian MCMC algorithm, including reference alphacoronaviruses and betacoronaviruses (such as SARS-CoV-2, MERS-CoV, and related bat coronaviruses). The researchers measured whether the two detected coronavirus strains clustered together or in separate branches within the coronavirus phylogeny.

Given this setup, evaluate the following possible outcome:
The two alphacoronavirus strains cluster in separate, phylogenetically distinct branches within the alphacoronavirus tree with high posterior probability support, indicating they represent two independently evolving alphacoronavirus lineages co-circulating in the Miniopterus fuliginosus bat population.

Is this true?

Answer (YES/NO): YES